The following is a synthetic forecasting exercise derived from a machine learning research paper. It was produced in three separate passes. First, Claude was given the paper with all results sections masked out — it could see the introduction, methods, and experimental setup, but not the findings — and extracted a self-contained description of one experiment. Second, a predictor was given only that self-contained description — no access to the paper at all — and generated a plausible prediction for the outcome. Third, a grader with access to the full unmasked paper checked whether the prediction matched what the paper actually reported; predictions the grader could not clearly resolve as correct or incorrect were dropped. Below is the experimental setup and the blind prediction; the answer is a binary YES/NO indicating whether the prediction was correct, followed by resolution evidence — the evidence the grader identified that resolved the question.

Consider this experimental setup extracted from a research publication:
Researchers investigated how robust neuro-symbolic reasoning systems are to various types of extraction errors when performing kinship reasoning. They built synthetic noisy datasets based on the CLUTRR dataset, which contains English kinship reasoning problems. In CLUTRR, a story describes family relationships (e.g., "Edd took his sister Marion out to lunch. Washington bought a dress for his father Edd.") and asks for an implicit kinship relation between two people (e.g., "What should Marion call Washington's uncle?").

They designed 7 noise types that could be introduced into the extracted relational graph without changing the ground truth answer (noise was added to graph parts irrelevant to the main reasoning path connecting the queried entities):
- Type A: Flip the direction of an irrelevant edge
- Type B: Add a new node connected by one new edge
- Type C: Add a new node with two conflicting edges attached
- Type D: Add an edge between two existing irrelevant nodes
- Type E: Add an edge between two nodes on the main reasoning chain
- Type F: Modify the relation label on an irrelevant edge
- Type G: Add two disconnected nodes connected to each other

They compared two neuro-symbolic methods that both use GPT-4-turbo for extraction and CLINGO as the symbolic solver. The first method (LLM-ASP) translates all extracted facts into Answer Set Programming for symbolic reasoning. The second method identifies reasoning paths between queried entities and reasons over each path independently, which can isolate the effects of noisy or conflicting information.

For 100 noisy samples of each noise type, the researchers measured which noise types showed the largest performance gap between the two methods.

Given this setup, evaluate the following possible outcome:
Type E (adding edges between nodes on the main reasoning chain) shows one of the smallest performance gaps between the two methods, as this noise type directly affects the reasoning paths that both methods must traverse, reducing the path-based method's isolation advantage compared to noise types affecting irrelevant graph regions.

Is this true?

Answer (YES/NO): NO